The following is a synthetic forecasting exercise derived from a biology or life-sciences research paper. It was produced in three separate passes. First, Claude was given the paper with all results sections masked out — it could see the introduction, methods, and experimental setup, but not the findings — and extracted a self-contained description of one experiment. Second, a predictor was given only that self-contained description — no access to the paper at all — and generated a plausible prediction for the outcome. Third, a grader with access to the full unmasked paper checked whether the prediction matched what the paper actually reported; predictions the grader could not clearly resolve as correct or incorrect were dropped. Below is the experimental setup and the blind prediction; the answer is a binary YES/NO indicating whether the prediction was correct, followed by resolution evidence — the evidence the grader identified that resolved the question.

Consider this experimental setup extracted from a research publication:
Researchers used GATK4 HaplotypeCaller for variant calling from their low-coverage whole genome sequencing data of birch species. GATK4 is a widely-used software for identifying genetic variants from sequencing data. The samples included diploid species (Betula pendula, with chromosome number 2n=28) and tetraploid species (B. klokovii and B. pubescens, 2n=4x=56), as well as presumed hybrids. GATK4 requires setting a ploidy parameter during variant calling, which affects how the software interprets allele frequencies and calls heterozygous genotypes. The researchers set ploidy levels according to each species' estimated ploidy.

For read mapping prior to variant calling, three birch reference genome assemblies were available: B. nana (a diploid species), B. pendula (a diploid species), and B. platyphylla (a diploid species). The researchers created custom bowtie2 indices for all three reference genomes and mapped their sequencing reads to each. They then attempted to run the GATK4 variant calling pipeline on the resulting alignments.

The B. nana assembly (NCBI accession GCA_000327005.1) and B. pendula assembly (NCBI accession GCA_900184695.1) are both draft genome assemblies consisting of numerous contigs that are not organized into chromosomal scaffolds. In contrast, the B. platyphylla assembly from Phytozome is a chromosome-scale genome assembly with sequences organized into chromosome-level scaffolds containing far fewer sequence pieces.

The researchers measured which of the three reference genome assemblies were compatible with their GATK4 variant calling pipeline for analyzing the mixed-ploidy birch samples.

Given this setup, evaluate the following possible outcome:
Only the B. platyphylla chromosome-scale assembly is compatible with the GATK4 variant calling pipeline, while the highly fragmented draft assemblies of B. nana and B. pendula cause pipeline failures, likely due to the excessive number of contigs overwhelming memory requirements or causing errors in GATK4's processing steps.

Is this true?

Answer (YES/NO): YES